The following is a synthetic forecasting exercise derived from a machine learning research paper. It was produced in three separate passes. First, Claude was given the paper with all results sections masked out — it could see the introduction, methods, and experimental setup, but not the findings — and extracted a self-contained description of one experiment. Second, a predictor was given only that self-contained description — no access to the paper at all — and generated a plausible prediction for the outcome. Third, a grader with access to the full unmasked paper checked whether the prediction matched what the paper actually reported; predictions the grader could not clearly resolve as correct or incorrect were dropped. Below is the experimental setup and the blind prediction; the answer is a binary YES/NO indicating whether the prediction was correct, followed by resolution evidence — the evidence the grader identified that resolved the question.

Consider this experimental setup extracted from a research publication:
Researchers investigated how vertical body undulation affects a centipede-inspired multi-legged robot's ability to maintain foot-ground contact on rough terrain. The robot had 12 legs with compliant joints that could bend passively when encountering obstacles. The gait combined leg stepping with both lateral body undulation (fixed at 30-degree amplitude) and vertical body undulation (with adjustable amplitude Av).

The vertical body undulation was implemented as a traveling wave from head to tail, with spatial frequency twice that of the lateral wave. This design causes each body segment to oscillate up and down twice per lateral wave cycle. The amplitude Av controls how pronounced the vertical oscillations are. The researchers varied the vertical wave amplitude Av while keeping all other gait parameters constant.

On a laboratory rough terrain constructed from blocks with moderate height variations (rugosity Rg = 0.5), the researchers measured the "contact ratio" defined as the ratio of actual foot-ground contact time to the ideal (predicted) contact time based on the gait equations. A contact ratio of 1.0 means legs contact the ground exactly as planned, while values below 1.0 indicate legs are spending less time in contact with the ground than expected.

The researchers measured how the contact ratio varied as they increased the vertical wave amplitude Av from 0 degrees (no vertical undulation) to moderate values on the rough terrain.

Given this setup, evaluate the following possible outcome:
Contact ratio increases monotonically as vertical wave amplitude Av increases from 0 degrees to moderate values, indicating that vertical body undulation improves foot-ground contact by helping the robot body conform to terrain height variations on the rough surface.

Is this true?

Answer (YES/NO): NO